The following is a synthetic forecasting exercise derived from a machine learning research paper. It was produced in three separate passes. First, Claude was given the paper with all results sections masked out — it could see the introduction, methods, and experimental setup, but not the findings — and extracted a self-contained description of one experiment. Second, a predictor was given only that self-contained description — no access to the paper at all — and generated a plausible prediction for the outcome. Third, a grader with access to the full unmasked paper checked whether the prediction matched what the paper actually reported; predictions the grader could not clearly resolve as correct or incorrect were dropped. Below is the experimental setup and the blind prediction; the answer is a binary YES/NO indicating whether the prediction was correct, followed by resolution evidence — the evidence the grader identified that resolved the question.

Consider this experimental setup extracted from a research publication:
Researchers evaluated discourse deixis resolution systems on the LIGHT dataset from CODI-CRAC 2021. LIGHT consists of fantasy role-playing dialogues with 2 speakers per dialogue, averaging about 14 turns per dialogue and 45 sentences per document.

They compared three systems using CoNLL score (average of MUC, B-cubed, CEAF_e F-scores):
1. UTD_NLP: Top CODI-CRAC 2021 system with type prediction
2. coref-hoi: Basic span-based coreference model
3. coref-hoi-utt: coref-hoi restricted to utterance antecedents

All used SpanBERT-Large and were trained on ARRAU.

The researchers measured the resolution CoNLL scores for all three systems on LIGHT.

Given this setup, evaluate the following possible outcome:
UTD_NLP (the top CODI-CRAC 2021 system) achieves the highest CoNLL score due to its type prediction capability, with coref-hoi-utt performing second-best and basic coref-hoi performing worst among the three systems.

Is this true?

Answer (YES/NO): NO